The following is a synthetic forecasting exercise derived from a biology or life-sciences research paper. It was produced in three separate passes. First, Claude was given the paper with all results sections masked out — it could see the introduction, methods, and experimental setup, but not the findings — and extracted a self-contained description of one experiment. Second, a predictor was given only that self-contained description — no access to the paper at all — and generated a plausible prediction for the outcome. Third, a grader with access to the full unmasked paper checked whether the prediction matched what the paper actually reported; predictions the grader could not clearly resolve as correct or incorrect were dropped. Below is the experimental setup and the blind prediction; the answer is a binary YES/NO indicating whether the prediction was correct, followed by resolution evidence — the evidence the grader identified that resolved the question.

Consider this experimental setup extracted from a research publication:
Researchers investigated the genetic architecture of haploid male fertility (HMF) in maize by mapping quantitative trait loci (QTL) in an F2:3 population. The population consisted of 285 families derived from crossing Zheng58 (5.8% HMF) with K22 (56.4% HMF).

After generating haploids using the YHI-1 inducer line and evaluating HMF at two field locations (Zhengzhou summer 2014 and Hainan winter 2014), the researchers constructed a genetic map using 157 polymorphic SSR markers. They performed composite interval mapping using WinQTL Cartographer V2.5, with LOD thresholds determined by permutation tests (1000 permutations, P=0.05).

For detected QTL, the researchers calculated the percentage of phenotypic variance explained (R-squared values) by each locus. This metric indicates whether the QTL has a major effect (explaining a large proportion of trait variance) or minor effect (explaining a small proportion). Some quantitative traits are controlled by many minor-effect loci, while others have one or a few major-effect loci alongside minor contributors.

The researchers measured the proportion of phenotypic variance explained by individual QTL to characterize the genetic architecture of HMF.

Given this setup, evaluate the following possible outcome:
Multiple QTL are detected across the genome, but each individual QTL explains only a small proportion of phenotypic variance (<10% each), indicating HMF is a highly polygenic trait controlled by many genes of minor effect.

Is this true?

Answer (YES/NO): NO